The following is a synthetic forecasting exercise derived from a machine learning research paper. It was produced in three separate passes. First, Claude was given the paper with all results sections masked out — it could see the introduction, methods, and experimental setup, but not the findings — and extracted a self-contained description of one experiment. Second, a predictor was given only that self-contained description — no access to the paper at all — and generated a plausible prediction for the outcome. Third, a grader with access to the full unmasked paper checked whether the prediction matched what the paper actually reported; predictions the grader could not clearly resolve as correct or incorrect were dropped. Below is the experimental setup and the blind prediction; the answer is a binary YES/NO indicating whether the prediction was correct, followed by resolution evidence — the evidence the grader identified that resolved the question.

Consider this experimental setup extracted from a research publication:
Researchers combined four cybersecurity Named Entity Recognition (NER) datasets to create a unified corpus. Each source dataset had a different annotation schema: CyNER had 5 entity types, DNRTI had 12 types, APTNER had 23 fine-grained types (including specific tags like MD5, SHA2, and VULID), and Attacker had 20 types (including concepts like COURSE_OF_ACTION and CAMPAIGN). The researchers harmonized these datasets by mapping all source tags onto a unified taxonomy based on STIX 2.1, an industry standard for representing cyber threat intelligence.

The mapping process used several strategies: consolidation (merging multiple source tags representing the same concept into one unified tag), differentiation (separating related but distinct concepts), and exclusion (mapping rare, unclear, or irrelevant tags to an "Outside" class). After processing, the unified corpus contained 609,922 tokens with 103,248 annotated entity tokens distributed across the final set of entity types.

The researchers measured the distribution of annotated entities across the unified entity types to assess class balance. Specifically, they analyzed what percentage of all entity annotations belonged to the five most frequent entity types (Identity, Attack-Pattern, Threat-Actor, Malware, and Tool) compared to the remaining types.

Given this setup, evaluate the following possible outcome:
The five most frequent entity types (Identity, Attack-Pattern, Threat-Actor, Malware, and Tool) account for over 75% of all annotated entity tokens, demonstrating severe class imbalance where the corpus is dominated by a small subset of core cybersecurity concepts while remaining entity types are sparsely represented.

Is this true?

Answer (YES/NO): NO